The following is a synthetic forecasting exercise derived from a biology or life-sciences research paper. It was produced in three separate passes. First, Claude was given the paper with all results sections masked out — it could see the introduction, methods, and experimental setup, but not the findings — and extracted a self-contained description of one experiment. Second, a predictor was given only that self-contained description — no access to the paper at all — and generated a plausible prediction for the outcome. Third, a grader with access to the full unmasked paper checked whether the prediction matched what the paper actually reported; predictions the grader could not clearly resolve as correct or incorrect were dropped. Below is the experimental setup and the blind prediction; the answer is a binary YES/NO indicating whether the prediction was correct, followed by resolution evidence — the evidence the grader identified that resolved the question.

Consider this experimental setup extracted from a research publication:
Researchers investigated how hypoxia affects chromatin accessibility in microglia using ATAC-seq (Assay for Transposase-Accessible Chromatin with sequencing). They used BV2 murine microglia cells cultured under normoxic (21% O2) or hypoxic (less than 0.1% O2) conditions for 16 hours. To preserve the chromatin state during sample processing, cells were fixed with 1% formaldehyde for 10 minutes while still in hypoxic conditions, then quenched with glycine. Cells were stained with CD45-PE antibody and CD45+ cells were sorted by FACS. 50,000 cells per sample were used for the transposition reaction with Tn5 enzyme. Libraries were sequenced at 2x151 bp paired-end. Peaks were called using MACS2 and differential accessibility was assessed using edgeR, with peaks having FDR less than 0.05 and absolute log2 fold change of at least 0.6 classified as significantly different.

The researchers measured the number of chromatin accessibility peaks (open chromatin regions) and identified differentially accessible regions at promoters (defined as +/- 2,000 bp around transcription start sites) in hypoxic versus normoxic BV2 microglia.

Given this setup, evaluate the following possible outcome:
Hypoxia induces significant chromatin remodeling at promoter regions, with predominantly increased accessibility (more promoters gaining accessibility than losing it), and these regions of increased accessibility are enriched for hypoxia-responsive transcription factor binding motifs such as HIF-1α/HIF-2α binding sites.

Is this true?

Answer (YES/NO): NO